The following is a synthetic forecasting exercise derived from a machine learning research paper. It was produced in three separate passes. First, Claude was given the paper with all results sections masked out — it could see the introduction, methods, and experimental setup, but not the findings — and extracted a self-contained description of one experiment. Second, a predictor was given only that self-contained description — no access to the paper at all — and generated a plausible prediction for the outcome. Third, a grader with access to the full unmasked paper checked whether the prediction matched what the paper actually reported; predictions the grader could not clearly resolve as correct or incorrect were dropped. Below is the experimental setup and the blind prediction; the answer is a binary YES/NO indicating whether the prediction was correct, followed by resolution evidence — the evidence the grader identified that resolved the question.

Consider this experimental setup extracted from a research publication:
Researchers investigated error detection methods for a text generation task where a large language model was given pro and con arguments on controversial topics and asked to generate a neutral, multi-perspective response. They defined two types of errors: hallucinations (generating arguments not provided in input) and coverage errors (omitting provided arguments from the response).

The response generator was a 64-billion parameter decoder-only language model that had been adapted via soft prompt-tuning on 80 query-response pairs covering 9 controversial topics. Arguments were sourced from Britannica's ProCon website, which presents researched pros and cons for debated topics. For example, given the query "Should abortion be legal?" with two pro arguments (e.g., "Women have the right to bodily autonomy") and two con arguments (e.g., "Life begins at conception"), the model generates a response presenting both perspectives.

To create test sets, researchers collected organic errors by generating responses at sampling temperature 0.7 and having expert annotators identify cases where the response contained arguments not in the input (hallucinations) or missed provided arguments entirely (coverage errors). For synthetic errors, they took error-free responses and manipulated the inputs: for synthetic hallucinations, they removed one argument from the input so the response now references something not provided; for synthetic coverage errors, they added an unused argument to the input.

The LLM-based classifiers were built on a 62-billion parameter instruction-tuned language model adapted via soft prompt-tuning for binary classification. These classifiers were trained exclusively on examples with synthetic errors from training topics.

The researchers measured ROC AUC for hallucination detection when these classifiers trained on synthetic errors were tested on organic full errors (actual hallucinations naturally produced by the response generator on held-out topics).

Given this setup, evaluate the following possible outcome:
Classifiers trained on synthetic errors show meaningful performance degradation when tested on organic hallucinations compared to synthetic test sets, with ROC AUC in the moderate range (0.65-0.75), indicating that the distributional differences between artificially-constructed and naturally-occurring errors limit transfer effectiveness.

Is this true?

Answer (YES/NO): NO